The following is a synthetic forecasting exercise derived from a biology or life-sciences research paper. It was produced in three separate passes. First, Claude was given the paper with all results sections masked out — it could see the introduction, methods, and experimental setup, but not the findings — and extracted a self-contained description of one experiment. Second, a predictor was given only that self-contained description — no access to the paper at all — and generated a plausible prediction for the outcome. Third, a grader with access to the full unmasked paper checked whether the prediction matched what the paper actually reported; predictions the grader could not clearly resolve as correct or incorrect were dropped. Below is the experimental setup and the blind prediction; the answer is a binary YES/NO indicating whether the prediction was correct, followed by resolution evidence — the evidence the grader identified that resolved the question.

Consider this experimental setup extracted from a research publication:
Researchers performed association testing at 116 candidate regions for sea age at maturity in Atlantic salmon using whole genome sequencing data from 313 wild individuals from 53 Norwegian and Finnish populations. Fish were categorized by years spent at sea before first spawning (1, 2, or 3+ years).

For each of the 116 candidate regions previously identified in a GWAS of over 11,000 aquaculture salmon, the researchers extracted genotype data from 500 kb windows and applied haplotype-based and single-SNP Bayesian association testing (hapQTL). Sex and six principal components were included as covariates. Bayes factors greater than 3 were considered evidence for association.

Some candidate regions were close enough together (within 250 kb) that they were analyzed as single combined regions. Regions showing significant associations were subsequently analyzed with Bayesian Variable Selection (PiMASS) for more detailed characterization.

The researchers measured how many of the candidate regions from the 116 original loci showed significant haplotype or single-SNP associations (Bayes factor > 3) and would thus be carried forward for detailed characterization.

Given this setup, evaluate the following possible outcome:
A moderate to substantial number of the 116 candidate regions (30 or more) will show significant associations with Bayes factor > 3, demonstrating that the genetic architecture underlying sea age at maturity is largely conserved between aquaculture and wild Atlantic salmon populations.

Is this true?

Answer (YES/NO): NO